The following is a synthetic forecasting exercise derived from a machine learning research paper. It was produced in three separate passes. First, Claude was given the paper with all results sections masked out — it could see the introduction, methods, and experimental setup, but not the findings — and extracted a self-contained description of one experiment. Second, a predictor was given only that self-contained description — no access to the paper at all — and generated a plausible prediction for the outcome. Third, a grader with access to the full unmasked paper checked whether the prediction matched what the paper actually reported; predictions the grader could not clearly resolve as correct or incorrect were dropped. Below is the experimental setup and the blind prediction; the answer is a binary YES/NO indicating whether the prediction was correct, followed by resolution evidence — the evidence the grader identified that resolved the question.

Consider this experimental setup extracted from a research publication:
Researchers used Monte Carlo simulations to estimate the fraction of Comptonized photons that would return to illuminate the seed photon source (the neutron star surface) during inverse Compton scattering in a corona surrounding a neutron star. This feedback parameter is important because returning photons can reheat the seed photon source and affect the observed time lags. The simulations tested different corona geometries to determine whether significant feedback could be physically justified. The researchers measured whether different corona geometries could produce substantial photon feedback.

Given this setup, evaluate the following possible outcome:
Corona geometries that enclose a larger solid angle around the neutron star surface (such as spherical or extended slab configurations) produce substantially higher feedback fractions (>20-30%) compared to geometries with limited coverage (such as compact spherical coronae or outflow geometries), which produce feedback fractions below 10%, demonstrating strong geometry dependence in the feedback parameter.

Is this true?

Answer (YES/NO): NO